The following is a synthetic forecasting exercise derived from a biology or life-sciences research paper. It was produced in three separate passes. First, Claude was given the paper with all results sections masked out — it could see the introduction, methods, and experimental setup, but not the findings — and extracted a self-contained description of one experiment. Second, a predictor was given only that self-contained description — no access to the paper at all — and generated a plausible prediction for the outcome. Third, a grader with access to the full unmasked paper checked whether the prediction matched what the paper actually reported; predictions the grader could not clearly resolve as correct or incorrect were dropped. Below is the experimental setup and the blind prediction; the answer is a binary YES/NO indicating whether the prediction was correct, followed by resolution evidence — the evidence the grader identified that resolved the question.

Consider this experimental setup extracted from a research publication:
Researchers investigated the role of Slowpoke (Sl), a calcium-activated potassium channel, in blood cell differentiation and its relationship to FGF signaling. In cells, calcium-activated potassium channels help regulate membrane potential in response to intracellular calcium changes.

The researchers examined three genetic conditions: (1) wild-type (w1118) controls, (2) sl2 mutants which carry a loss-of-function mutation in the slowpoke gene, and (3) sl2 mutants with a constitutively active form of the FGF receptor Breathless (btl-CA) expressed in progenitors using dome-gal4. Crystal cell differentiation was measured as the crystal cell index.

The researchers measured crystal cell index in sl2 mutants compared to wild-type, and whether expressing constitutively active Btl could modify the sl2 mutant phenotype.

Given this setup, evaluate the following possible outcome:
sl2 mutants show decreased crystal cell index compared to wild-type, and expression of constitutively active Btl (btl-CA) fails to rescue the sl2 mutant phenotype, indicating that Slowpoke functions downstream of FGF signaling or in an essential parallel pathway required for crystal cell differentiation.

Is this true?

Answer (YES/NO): NO